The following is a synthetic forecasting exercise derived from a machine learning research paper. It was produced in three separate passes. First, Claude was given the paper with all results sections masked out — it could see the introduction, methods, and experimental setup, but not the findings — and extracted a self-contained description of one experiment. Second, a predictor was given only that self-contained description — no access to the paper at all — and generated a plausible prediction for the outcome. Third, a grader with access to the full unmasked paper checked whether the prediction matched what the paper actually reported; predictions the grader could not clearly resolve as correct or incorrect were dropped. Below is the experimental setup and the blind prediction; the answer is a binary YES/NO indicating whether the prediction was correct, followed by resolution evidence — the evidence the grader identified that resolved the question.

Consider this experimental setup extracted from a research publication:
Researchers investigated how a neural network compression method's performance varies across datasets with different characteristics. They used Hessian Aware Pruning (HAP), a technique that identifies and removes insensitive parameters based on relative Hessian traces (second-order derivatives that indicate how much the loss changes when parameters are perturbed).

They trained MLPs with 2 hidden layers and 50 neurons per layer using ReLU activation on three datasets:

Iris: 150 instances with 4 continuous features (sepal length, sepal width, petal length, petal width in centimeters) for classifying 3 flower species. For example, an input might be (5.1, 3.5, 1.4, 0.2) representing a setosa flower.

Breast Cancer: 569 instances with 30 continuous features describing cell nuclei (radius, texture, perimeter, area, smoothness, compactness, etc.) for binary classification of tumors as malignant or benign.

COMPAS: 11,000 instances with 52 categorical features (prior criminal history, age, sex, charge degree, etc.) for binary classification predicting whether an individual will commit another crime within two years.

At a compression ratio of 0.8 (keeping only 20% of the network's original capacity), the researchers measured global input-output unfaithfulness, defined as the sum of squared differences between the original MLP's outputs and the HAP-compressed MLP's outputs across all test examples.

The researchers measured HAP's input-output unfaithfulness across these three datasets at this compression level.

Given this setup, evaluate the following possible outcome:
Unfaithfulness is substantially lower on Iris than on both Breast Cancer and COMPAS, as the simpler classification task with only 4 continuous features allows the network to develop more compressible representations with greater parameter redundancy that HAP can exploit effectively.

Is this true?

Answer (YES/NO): NO